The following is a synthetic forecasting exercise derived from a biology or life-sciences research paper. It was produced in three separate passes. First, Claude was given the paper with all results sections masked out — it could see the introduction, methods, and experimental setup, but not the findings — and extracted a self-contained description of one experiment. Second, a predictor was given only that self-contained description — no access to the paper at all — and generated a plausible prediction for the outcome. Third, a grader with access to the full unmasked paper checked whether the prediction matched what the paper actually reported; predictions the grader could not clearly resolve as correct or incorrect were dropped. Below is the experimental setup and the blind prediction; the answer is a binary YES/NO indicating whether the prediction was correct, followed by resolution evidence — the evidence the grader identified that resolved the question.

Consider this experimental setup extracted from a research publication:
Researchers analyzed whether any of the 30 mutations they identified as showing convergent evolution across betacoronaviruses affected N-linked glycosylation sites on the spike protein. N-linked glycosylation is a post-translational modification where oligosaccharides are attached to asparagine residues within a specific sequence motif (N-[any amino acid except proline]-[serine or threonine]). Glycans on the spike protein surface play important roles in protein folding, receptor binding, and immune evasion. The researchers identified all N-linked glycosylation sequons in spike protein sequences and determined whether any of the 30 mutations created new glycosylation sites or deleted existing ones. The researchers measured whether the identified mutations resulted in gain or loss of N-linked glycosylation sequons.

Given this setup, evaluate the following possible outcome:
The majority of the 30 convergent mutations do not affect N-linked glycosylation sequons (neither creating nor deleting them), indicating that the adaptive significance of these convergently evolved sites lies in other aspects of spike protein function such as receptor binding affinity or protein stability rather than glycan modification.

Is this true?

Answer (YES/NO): YES